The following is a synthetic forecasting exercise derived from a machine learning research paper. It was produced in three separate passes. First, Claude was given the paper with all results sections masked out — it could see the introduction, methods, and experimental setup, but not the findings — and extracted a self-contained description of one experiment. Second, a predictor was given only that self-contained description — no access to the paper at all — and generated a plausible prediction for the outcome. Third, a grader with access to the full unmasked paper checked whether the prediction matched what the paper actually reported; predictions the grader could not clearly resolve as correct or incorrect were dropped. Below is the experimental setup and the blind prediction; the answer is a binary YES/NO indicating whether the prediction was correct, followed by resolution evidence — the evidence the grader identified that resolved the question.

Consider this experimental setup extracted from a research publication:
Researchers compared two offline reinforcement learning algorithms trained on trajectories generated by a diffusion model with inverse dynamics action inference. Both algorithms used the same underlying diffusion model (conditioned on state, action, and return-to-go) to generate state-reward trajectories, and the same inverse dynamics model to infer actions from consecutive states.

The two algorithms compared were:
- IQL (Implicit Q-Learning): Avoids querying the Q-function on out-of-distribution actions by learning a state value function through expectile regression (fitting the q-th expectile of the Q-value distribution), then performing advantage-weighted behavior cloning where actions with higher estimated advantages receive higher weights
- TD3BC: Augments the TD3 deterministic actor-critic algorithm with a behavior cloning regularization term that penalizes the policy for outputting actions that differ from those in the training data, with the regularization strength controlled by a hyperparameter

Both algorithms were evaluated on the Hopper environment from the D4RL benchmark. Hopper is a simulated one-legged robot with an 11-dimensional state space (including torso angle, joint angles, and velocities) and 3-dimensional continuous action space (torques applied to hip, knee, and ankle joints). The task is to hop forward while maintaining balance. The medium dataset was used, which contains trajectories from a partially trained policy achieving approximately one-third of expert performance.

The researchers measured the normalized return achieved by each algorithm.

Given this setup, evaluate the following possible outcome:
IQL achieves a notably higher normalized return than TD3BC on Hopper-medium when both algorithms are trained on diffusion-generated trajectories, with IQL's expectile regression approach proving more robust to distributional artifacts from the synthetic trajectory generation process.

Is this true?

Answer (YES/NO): NO